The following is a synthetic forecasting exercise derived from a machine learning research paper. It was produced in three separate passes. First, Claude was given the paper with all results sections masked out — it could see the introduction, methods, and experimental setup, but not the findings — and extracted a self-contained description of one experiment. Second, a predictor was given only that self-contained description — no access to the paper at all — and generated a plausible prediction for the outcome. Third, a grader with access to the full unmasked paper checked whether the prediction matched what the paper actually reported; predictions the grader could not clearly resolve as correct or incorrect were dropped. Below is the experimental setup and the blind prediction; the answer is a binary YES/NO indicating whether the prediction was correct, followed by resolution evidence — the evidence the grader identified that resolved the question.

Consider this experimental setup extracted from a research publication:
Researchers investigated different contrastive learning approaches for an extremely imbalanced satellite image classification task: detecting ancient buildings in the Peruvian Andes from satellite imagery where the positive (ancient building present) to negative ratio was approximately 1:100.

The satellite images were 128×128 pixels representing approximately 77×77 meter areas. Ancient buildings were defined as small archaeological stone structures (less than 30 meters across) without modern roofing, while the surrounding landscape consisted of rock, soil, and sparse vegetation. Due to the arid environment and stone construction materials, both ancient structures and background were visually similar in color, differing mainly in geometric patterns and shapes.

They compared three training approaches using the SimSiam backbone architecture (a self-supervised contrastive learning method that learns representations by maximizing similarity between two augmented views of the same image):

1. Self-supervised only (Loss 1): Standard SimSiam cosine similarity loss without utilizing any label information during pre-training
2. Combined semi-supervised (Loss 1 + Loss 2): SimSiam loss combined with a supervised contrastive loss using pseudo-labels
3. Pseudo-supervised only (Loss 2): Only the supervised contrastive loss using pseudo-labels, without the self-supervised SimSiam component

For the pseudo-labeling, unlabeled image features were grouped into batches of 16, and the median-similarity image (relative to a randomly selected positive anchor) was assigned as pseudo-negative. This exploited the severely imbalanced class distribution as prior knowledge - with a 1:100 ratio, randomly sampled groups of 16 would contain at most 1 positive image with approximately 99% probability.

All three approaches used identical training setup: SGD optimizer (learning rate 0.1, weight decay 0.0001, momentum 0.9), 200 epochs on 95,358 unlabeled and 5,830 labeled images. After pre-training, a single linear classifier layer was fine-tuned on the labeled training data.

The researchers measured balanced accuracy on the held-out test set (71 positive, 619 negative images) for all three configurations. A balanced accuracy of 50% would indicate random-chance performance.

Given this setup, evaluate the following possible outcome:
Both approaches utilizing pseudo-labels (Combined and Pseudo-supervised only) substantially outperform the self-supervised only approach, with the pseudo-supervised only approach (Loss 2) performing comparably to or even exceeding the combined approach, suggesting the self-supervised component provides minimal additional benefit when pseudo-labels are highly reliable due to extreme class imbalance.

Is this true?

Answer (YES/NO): NO